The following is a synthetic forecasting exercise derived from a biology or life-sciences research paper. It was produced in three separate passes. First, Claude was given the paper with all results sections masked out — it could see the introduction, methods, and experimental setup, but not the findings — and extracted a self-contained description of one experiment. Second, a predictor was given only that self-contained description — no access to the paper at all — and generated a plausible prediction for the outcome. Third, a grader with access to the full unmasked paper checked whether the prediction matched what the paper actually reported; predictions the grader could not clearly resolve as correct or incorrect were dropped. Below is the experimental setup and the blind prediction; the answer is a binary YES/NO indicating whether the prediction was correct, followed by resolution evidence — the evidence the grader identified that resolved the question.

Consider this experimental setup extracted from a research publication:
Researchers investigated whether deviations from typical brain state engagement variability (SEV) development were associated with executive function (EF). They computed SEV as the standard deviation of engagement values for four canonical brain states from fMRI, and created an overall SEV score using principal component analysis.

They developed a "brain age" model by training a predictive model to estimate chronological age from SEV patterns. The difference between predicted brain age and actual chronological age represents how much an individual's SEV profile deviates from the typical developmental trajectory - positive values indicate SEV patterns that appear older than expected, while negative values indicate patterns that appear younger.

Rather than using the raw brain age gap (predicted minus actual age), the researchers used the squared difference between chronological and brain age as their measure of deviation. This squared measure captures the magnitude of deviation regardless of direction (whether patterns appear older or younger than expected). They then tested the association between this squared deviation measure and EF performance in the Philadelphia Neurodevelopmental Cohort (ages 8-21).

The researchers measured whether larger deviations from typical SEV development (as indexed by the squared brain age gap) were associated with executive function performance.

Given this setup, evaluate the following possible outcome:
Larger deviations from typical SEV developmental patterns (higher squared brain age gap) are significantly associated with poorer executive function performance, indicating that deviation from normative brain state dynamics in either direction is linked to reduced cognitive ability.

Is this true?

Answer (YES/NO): YES